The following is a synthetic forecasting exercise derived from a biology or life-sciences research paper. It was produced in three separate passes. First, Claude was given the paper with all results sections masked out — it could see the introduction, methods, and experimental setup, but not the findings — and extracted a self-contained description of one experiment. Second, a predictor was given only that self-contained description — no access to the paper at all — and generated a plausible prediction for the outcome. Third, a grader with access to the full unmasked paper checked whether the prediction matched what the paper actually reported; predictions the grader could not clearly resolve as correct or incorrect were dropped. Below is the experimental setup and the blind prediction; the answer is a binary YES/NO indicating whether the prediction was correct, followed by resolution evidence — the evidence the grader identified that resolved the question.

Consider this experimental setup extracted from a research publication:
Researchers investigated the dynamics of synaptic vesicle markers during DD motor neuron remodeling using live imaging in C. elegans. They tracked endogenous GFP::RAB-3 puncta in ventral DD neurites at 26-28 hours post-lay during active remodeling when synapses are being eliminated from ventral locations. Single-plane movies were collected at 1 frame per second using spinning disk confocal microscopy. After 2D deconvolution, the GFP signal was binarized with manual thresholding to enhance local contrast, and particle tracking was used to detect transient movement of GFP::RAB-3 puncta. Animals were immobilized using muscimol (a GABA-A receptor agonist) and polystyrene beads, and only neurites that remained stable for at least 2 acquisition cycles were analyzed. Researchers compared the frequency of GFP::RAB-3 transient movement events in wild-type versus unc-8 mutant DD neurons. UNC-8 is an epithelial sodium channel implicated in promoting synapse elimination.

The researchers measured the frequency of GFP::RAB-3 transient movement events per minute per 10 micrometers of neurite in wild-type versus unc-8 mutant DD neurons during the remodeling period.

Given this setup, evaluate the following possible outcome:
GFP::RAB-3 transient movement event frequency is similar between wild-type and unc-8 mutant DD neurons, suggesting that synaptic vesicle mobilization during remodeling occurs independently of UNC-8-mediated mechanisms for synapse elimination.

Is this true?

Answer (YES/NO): NO